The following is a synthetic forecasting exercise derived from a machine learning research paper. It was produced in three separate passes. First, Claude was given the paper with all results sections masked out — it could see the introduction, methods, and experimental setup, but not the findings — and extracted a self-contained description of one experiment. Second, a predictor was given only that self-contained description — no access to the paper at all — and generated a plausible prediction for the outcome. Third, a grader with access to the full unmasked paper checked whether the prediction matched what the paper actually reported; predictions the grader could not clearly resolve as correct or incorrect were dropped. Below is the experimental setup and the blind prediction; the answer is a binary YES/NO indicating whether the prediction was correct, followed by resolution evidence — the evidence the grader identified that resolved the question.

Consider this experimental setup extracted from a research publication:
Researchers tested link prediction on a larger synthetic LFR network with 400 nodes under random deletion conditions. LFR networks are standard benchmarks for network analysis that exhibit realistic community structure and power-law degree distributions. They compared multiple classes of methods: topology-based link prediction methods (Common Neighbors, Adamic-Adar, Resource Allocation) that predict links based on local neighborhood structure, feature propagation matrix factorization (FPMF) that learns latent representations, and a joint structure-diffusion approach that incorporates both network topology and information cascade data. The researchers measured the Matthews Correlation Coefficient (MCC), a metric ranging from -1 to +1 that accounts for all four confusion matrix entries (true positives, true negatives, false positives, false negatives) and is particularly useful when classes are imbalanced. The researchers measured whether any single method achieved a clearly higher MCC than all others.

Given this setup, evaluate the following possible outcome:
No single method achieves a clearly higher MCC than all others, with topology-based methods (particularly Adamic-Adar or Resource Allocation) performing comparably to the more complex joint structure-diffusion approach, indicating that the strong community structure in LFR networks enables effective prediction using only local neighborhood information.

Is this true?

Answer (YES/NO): YES